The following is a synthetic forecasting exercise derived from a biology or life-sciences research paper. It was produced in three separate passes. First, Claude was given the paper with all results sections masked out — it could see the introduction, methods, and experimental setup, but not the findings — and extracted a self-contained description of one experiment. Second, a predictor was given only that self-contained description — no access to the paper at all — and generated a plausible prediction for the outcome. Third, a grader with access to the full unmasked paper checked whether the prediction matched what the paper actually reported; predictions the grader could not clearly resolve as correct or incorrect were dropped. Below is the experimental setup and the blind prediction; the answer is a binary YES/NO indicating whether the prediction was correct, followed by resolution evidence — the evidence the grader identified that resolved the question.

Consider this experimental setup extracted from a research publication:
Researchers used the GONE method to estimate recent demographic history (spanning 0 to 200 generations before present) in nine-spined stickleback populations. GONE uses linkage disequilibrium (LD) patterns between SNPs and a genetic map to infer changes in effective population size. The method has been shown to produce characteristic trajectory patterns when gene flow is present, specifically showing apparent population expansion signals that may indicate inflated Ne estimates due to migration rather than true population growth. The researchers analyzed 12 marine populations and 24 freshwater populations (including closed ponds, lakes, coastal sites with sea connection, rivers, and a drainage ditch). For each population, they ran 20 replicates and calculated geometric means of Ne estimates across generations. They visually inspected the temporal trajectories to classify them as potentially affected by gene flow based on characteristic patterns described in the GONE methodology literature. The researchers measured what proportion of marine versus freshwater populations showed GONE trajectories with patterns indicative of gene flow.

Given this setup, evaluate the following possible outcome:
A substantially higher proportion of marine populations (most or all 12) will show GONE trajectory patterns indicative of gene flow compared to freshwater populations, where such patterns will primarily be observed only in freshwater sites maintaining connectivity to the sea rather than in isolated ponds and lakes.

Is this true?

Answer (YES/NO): NO